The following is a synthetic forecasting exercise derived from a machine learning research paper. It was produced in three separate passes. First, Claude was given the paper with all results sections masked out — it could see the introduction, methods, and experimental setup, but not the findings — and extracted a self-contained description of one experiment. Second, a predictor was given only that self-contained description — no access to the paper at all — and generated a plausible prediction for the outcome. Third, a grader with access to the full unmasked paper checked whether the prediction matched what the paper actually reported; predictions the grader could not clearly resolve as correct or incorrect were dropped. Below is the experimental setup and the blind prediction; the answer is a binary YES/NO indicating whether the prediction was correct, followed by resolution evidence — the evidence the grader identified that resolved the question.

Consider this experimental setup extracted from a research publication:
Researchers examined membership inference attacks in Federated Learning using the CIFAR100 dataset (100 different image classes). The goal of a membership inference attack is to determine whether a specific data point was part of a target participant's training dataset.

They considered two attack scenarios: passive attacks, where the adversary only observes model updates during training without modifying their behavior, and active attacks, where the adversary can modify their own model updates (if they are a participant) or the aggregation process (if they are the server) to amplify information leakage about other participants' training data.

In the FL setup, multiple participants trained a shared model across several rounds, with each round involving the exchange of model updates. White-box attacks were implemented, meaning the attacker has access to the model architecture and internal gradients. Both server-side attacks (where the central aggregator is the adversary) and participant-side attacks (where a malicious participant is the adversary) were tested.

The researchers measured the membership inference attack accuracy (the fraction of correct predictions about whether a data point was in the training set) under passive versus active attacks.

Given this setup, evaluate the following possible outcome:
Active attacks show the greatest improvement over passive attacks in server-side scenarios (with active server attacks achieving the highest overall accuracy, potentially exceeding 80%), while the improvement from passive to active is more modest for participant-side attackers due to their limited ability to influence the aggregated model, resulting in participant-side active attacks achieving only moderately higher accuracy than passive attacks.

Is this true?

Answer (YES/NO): YES